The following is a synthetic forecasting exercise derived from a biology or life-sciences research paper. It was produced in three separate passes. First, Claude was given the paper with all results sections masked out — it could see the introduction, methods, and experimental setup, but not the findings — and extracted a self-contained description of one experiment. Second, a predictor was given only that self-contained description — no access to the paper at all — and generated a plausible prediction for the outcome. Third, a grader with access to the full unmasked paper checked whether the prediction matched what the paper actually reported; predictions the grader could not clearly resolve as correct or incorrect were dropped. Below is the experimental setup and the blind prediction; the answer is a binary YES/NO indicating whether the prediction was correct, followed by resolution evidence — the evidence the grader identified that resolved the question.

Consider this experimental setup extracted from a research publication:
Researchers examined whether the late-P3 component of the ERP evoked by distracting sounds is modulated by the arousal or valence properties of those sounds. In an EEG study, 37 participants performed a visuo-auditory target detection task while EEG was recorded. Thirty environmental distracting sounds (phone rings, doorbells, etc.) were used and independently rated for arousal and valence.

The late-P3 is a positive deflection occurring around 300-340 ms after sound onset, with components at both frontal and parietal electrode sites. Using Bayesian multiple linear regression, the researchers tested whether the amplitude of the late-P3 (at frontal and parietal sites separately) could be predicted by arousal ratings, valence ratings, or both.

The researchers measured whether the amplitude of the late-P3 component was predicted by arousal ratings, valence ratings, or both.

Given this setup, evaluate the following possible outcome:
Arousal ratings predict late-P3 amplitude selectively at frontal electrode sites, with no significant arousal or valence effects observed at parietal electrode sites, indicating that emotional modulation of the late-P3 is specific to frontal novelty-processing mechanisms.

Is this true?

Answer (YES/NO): NO